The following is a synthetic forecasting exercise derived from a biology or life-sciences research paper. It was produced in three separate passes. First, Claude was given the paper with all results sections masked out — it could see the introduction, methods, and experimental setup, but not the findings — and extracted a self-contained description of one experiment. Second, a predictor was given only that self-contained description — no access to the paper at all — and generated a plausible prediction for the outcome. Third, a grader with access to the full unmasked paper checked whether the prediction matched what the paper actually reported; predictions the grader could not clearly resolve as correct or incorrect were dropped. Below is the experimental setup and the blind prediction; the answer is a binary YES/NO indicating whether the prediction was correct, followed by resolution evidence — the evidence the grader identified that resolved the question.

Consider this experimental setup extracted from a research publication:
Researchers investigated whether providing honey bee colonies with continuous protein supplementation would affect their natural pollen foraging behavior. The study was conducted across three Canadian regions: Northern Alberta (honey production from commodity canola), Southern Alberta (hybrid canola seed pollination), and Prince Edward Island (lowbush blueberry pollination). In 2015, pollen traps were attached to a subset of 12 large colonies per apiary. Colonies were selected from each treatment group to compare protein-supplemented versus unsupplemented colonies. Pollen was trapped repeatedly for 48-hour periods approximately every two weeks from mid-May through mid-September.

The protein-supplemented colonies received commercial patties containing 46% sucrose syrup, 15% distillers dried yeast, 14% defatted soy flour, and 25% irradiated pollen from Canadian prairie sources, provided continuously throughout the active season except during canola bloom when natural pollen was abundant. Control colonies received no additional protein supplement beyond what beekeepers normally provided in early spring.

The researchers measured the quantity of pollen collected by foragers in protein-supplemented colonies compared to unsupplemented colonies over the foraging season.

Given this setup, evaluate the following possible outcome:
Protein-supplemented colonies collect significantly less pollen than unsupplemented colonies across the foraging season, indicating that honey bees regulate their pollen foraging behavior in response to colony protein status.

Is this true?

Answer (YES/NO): NO